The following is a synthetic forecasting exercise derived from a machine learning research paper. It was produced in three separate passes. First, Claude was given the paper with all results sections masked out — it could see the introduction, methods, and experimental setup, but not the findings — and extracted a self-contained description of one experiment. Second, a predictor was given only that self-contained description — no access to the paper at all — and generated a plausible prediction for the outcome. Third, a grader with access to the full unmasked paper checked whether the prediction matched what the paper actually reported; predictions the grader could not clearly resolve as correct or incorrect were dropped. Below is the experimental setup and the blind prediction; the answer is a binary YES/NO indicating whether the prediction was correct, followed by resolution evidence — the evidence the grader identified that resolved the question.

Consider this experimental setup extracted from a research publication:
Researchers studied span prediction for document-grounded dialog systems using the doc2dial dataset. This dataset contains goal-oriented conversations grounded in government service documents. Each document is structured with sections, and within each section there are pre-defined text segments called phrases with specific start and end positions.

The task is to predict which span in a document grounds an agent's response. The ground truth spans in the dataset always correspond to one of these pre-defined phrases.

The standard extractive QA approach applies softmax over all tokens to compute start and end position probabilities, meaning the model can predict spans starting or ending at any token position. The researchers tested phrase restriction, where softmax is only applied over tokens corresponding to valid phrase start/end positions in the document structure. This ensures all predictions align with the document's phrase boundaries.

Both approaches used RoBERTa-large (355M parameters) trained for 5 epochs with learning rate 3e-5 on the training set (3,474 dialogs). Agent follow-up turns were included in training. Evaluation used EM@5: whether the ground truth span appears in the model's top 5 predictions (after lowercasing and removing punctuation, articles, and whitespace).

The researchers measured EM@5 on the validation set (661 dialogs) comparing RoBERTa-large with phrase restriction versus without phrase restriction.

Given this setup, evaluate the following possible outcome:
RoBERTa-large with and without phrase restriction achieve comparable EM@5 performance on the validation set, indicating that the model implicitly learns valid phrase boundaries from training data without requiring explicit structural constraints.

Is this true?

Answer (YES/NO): NO